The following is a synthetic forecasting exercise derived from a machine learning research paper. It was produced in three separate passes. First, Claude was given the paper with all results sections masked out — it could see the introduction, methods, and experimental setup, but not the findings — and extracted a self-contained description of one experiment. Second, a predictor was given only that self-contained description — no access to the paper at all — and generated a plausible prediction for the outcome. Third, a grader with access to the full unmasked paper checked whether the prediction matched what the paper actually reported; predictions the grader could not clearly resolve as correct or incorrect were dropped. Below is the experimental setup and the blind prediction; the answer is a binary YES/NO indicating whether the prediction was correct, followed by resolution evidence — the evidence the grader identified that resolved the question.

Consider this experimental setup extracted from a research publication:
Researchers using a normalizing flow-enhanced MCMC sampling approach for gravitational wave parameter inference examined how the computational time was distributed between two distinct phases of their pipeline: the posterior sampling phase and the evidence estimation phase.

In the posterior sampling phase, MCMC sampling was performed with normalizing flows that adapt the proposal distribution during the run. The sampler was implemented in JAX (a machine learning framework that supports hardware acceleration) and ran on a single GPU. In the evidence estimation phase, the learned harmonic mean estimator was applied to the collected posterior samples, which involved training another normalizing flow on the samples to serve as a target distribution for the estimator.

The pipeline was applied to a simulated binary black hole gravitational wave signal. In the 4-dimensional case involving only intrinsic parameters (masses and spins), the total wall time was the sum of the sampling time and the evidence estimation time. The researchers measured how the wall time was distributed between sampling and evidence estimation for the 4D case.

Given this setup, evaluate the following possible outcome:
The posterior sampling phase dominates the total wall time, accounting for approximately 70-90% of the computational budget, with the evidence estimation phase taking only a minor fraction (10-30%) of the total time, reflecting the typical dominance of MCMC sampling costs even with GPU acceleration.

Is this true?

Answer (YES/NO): NO